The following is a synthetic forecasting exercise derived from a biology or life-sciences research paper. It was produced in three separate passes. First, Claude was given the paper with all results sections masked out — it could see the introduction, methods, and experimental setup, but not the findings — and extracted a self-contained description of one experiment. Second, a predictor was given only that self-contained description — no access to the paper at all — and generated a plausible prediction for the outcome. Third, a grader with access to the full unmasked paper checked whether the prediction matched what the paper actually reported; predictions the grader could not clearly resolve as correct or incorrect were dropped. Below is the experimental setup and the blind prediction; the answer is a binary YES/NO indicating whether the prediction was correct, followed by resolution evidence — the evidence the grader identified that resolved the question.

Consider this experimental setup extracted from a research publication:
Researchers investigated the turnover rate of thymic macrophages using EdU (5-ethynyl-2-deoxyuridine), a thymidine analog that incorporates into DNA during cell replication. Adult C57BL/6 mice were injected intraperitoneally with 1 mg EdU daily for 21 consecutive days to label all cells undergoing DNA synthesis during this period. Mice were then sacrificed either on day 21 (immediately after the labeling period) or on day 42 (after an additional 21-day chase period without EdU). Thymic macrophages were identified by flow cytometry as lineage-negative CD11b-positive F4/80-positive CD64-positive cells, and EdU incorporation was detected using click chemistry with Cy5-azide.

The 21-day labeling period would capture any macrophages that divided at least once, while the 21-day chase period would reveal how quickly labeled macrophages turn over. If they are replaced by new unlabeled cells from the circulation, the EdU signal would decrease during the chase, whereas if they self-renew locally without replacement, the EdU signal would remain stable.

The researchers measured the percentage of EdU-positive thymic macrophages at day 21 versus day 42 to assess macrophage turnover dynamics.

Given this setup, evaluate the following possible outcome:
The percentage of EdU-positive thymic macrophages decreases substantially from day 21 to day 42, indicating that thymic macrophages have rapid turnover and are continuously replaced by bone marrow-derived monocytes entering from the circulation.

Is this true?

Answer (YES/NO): NO